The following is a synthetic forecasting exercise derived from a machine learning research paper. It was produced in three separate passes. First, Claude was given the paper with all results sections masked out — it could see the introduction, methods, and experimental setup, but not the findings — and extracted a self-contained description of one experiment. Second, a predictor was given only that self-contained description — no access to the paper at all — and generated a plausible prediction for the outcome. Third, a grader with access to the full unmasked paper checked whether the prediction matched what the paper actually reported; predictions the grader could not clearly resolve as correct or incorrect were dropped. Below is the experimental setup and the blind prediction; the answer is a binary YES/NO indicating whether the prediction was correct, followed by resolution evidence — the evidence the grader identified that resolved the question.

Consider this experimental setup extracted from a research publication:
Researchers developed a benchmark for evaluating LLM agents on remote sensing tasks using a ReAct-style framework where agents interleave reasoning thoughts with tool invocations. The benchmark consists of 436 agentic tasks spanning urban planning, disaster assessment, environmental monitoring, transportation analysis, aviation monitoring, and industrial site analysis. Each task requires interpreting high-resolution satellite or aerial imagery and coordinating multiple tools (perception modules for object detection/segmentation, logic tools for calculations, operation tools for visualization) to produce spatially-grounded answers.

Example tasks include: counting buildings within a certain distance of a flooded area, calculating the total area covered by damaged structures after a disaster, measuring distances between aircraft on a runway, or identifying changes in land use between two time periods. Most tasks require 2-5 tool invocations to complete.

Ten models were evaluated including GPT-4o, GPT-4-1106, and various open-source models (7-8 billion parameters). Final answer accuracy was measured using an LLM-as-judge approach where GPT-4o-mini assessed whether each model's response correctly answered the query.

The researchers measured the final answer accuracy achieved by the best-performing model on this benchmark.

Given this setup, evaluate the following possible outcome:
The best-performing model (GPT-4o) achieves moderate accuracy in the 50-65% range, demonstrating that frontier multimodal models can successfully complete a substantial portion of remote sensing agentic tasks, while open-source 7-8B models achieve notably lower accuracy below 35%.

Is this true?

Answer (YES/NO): NO